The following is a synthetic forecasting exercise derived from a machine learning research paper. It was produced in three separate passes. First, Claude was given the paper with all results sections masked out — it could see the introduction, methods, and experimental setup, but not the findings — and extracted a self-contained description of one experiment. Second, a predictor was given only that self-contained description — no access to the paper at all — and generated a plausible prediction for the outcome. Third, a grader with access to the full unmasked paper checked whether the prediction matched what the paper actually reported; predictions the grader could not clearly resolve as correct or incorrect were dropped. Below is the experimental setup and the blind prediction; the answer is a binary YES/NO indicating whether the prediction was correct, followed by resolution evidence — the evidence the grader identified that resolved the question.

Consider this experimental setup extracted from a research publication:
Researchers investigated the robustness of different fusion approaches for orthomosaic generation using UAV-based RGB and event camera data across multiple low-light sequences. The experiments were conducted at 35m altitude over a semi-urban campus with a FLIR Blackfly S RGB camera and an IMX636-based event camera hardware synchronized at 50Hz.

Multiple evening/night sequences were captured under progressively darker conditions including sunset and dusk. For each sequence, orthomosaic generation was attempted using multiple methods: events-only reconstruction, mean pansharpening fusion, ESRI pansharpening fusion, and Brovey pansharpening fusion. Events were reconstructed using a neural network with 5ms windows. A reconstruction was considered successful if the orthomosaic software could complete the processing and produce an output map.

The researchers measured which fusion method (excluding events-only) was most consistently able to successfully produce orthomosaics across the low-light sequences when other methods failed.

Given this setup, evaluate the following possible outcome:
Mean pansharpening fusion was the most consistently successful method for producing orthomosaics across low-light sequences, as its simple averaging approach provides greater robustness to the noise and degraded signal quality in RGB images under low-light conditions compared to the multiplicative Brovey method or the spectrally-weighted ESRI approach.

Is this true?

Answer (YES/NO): YES